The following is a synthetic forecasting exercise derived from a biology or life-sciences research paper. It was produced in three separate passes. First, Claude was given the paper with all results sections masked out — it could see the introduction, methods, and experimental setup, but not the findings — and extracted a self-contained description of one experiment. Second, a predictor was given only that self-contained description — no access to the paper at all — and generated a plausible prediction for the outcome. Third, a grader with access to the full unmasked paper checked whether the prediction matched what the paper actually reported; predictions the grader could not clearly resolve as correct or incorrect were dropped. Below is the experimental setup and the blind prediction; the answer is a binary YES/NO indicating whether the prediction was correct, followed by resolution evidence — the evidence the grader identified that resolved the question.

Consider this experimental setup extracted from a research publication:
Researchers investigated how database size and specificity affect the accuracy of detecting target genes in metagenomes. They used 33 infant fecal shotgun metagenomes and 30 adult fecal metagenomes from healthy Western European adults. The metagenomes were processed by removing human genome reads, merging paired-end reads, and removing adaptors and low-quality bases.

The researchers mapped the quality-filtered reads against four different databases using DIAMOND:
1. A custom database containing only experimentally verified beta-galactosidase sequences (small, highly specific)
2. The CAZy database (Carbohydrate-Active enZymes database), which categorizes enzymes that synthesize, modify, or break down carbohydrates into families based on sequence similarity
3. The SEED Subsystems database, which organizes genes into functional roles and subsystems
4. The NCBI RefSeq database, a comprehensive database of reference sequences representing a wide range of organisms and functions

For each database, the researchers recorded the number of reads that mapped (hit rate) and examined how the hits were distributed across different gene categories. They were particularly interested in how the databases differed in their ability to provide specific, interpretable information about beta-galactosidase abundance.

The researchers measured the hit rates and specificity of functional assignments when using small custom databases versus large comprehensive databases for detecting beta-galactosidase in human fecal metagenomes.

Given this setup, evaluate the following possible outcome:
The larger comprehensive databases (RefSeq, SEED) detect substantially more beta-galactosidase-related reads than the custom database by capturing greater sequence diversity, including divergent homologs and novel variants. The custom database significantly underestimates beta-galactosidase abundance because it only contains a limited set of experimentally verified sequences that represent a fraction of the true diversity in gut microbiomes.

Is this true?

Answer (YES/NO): NO